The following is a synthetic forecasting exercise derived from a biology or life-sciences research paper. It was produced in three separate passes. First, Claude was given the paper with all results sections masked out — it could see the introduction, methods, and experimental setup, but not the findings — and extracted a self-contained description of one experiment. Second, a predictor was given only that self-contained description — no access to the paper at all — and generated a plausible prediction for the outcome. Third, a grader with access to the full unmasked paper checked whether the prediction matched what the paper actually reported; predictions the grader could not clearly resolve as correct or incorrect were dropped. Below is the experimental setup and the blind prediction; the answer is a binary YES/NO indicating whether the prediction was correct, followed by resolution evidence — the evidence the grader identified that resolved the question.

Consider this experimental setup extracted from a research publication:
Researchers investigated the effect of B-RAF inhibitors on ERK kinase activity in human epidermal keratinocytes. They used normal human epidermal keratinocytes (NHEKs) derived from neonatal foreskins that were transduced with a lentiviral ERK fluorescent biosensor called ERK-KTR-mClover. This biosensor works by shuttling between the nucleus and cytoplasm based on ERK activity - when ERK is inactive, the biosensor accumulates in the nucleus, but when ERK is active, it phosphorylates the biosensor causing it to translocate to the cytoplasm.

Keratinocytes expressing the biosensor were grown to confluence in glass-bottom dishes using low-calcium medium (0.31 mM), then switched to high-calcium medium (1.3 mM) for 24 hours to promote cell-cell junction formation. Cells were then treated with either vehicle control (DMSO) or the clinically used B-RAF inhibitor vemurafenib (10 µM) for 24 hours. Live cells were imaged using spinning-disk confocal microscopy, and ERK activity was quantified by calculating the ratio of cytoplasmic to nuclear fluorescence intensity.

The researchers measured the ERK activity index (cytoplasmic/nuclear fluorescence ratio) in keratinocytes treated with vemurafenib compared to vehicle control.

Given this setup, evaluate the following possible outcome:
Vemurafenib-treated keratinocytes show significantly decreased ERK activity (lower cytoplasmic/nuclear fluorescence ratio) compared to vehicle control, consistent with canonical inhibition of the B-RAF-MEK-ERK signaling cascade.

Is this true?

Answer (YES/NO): NO